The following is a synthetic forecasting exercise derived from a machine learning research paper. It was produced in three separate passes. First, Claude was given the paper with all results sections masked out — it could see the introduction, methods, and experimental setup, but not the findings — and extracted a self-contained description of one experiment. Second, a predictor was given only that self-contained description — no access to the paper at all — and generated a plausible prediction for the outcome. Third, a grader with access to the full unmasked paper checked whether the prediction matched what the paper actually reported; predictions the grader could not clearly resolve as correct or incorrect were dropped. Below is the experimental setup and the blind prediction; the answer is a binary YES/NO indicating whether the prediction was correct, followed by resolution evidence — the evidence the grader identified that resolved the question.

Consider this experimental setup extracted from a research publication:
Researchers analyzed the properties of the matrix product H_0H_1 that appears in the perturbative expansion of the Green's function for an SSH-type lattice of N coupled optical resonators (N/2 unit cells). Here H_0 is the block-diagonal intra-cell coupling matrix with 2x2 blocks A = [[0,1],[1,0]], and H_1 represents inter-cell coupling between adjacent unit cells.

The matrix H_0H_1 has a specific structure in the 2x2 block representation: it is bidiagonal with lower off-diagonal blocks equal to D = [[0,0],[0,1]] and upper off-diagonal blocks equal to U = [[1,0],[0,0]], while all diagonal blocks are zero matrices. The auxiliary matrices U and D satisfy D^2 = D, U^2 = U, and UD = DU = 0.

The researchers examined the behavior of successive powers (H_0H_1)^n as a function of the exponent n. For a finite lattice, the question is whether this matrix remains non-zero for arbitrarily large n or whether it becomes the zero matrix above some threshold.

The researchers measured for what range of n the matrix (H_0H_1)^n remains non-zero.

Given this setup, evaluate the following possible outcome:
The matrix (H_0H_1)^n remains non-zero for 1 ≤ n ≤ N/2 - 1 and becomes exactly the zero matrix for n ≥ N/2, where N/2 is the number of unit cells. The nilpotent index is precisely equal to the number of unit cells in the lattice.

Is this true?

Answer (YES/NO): YES